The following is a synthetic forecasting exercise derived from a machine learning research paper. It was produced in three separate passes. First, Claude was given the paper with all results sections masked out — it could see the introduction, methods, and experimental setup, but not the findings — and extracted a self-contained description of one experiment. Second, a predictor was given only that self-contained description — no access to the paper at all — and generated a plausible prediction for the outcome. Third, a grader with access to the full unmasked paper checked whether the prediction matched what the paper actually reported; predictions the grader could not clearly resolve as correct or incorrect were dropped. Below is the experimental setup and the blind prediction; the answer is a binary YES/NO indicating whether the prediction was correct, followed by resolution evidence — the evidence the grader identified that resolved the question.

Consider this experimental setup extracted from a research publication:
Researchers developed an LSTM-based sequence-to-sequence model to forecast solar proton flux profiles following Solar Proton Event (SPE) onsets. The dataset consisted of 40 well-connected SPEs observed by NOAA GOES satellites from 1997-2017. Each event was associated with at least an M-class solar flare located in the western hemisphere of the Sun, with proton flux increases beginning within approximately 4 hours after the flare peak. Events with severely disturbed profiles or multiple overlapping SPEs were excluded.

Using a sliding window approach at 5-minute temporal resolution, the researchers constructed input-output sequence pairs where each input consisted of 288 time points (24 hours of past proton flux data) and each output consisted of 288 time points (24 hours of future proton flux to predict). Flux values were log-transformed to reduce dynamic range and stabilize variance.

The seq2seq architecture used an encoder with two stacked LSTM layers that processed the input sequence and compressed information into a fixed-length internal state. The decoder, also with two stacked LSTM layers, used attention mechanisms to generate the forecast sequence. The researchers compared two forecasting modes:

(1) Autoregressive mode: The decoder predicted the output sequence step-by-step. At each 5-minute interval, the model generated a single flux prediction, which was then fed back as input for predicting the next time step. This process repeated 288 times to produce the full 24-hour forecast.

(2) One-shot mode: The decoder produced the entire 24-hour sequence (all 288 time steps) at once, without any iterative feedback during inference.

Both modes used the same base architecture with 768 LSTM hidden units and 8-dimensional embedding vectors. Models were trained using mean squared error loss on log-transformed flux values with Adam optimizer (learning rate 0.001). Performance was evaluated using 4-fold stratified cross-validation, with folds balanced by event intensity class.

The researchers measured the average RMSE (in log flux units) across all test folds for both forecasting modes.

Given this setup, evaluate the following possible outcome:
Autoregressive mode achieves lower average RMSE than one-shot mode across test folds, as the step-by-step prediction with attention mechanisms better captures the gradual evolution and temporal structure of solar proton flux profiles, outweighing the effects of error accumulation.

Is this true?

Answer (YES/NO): NO